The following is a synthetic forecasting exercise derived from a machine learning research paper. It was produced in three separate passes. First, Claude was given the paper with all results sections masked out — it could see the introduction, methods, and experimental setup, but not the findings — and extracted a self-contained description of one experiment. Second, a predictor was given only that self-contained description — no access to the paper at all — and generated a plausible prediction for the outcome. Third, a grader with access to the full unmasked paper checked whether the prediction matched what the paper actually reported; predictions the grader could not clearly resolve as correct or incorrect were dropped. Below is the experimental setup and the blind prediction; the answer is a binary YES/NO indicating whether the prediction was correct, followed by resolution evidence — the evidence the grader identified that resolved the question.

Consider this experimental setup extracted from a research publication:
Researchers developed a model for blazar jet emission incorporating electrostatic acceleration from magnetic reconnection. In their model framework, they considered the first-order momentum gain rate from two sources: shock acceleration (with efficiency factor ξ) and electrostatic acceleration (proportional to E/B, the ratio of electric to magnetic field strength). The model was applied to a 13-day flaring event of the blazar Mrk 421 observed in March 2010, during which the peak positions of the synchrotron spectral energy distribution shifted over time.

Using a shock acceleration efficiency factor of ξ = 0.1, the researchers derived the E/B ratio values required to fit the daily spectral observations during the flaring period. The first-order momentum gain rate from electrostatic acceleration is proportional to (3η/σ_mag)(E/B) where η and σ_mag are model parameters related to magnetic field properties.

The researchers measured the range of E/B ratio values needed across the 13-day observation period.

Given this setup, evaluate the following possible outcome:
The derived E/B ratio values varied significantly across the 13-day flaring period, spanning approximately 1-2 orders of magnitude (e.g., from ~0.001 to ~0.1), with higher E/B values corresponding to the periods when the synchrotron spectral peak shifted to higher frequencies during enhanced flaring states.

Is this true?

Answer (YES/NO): NO